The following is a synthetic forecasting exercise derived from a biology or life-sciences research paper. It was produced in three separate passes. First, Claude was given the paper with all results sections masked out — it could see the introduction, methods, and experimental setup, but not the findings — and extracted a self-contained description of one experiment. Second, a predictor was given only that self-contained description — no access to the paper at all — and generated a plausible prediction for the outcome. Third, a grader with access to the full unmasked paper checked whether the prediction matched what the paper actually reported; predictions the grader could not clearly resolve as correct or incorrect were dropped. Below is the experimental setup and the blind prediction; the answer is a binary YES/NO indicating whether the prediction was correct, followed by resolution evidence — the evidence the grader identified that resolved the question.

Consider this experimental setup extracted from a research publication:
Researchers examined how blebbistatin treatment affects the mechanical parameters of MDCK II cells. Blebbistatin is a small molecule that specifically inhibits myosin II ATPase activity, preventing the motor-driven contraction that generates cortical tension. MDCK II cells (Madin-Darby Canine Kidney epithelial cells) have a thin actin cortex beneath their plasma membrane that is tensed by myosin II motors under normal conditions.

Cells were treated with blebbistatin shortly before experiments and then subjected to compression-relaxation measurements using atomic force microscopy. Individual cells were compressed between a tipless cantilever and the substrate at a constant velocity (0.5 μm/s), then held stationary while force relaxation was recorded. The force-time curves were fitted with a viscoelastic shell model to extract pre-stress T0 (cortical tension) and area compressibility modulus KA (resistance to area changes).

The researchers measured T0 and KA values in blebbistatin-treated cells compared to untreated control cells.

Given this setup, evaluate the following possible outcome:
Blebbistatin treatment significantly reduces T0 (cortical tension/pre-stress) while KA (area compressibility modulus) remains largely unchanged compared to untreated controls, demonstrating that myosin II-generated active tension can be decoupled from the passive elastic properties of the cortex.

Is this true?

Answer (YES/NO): NO